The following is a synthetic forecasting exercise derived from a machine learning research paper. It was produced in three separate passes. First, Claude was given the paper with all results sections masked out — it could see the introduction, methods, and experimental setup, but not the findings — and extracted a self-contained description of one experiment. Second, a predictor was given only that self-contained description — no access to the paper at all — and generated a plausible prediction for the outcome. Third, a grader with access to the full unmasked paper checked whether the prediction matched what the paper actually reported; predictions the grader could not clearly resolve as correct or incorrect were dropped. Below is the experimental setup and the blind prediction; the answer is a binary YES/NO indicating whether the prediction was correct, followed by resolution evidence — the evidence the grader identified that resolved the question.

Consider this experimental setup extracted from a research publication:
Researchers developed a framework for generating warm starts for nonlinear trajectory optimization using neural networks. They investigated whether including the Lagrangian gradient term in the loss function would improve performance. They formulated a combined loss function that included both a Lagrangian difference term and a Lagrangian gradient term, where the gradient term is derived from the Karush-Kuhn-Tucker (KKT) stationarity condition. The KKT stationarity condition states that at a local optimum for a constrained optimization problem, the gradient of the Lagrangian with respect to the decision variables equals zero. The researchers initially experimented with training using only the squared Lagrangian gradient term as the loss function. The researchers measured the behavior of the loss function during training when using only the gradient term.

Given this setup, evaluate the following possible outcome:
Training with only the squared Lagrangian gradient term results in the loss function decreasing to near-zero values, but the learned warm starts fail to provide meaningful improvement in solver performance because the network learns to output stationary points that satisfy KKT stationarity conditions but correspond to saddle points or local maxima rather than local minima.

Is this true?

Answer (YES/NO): NO